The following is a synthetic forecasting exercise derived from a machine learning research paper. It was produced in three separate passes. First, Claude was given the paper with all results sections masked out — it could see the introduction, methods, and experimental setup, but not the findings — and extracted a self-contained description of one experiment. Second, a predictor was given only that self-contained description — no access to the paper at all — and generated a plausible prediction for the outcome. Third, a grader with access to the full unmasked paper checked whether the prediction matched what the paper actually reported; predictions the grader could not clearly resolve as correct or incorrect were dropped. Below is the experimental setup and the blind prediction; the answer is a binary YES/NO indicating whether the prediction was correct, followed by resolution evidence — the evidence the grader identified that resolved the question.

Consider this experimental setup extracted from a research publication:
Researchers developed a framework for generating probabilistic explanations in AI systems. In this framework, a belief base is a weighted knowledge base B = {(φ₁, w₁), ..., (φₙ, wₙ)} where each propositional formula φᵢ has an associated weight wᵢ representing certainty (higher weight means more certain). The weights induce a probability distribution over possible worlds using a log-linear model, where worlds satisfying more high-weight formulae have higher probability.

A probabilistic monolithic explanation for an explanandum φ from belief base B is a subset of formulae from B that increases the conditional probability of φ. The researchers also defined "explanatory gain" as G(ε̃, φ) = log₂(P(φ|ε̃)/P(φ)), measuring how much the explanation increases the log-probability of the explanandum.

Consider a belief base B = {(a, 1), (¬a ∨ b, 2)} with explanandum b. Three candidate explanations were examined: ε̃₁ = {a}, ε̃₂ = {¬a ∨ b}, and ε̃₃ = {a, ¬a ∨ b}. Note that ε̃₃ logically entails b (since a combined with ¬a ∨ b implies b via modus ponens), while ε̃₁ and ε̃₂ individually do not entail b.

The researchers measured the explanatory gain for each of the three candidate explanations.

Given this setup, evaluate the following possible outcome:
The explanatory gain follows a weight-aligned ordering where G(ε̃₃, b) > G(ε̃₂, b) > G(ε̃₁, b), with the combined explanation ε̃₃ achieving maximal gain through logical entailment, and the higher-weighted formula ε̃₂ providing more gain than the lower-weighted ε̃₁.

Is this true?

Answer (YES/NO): NO